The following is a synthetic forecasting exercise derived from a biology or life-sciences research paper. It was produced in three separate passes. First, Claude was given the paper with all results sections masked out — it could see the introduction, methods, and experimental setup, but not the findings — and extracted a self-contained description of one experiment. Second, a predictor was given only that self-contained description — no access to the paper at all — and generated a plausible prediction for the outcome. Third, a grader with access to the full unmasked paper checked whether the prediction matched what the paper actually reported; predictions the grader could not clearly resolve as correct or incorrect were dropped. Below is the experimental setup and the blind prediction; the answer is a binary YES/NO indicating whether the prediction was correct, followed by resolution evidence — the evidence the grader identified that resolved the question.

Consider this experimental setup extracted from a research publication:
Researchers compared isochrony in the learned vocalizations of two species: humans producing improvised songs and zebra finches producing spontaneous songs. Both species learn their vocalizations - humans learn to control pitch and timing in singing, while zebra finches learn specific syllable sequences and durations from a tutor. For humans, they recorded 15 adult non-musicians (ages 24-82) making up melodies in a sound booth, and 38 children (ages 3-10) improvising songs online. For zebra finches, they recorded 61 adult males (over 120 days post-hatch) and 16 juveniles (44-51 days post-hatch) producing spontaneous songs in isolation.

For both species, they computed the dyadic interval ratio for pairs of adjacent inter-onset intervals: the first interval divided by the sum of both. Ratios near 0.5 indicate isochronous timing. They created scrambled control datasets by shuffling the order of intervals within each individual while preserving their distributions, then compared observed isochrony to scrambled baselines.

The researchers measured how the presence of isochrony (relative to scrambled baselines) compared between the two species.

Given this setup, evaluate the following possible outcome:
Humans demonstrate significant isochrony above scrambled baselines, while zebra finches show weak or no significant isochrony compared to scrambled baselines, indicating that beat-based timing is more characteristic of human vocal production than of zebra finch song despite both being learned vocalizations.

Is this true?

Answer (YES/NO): NO